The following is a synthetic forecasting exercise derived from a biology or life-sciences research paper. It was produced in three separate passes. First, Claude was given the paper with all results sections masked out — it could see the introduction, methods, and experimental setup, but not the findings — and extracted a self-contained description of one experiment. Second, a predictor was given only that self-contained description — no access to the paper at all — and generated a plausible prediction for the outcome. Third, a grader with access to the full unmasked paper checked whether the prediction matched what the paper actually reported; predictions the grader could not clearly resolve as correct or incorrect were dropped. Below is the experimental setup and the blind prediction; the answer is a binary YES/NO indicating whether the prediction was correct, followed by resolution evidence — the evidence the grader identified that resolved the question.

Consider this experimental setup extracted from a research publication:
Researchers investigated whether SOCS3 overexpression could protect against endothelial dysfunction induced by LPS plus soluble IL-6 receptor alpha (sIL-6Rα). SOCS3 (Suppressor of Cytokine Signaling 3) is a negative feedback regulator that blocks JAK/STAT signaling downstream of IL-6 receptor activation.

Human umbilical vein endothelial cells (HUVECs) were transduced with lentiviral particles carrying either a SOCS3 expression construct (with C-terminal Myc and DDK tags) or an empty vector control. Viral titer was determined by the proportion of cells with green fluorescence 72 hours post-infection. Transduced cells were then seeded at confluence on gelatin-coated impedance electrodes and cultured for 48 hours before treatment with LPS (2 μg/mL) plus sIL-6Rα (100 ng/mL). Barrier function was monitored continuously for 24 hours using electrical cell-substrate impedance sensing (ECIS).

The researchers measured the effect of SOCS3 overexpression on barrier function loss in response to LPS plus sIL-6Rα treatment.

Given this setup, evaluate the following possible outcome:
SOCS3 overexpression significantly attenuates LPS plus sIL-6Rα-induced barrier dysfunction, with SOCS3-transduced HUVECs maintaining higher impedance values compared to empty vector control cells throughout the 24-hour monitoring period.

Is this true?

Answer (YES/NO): YES